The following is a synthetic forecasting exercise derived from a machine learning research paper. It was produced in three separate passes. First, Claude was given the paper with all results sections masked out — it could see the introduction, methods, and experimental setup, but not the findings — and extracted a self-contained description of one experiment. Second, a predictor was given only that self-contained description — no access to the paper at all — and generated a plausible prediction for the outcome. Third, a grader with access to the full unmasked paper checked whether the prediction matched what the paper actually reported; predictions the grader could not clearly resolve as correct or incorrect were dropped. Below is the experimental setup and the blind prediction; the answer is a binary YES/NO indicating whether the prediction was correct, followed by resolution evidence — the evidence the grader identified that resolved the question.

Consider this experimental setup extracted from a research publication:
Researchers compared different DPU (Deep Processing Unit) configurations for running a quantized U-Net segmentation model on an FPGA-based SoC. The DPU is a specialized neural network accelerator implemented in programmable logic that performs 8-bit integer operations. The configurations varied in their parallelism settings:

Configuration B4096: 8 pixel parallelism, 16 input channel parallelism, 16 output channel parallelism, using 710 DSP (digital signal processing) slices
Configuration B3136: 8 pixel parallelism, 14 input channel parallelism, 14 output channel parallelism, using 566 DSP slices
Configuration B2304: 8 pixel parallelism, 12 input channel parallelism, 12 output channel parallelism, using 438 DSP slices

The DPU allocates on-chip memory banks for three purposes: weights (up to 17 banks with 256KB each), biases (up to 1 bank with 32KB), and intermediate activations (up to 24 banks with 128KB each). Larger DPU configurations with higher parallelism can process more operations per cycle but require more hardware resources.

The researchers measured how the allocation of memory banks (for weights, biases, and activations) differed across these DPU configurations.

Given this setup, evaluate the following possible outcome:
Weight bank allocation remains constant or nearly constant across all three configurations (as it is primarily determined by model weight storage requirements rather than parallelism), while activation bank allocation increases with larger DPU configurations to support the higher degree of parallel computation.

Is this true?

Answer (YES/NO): NO